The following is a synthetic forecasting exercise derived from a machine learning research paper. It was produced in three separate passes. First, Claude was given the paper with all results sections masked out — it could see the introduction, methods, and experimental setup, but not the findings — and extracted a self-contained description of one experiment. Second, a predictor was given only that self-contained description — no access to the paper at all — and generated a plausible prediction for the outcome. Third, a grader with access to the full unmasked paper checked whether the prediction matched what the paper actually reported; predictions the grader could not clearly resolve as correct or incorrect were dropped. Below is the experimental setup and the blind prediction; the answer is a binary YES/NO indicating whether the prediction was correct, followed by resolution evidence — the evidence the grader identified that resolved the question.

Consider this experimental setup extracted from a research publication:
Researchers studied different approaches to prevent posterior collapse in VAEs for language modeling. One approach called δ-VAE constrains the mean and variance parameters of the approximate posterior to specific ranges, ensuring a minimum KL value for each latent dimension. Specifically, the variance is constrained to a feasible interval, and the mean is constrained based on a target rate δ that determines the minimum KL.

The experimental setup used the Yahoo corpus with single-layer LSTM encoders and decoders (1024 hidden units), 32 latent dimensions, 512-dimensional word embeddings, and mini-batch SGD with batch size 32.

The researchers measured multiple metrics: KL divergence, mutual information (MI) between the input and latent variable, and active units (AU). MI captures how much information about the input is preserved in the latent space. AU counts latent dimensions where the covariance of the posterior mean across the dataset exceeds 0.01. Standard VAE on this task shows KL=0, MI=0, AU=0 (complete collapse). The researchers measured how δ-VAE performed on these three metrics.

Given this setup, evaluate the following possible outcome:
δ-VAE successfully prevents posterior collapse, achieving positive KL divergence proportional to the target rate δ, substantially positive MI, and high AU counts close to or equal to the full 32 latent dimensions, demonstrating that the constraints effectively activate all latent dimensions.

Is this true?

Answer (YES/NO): NO